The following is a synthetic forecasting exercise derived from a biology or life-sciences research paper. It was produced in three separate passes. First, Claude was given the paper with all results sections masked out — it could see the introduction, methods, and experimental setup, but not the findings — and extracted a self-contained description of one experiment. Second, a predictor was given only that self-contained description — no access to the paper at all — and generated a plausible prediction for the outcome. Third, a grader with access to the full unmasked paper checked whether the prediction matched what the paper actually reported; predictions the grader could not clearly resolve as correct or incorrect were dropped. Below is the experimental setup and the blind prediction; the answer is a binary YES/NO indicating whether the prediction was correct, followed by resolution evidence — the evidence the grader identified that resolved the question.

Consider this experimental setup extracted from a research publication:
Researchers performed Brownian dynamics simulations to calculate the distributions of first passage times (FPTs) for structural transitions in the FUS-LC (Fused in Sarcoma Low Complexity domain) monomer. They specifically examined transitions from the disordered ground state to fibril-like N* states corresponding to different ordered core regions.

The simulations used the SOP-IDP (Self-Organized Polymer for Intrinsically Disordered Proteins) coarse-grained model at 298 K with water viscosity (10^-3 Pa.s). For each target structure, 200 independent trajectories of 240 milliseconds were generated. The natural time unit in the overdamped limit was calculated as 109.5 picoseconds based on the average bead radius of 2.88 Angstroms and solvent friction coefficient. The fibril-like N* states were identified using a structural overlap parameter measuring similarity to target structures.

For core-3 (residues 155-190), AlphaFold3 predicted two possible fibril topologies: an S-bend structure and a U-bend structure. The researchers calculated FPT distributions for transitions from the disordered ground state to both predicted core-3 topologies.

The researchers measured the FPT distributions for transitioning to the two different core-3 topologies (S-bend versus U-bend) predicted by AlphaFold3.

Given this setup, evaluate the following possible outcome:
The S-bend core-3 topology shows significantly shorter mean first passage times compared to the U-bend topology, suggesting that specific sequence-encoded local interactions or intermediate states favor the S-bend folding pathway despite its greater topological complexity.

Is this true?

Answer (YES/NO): NO